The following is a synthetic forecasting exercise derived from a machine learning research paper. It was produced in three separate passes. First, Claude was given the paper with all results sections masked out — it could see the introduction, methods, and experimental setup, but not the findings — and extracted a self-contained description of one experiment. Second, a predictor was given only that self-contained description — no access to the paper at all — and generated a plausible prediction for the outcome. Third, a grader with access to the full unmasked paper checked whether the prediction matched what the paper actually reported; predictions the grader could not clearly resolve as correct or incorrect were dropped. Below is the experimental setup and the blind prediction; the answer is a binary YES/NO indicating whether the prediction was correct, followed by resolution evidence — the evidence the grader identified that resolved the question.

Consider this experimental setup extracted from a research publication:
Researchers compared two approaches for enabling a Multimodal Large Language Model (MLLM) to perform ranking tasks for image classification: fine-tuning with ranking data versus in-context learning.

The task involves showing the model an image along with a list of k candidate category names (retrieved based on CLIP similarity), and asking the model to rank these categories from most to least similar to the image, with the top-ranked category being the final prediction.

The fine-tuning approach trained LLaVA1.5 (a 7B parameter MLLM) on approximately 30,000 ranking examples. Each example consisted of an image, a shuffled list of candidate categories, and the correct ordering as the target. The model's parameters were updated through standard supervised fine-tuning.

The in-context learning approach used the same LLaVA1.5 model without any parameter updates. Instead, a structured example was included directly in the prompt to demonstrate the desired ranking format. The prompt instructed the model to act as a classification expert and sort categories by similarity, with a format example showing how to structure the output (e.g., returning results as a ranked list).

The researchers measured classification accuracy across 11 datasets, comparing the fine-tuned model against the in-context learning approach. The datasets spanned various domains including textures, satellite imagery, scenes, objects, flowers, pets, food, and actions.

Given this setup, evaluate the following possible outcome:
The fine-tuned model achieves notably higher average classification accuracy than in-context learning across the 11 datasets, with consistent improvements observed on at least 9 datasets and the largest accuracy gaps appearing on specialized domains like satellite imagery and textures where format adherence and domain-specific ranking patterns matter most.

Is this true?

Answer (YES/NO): NO